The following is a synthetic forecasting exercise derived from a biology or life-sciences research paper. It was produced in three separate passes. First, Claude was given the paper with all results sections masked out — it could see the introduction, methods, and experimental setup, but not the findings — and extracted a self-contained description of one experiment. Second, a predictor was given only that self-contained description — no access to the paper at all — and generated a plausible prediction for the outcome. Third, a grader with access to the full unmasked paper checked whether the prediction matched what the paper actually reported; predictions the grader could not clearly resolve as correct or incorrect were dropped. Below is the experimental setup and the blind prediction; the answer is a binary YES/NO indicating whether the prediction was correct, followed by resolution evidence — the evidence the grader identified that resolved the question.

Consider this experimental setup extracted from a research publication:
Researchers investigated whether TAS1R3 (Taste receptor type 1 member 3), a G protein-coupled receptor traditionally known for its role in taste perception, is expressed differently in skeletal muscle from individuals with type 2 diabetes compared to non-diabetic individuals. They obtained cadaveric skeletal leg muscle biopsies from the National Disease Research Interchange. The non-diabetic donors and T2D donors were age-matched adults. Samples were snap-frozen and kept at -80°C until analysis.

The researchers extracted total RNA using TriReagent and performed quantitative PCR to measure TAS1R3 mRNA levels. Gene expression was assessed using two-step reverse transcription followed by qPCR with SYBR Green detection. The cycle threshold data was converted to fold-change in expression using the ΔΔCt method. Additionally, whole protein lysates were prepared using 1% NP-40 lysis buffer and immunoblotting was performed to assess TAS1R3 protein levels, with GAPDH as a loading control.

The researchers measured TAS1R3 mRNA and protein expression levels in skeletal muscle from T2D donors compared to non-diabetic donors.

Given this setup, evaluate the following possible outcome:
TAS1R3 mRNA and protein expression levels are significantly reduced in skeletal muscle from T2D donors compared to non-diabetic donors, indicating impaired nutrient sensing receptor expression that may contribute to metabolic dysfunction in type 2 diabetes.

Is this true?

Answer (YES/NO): YES